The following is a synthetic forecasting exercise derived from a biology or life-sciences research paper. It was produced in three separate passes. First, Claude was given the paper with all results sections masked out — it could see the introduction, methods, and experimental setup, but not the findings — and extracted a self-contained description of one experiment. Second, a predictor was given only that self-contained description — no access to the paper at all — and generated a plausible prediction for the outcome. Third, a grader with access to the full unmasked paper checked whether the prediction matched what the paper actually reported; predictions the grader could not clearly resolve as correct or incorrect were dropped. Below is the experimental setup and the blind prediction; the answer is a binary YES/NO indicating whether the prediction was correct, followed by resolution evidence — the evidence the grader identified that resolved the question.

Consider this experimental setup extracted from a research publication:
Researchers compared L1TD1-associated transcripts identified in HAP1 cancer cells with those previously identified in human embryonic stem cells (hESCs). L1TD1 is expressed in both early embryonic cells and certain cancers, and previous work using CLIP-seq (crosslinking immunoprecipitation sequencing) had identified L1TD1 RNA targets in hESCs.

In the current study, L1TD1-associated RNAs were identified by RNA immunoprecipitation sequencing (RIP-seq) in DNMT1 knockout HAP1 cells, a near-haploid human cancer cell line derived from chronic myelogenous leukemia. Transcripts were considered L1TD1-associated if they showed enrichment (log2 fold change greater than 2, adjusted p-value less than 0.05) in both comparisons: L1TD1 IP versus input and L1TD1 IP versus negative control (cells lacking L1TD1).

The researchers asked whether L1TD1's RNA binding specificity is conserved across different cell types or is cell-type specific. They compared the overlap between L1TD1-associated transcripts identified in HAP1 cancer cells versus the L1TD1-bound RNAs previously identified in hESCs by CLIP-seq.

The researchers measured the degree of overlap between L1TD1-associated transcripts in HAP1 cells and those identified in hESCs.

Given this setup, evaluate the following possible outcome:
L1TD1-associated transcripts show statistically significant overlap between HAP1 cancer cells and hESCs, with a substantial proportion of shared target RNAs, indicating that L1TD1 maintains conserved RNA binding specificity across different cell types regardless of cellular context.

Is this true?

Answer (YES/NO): YES